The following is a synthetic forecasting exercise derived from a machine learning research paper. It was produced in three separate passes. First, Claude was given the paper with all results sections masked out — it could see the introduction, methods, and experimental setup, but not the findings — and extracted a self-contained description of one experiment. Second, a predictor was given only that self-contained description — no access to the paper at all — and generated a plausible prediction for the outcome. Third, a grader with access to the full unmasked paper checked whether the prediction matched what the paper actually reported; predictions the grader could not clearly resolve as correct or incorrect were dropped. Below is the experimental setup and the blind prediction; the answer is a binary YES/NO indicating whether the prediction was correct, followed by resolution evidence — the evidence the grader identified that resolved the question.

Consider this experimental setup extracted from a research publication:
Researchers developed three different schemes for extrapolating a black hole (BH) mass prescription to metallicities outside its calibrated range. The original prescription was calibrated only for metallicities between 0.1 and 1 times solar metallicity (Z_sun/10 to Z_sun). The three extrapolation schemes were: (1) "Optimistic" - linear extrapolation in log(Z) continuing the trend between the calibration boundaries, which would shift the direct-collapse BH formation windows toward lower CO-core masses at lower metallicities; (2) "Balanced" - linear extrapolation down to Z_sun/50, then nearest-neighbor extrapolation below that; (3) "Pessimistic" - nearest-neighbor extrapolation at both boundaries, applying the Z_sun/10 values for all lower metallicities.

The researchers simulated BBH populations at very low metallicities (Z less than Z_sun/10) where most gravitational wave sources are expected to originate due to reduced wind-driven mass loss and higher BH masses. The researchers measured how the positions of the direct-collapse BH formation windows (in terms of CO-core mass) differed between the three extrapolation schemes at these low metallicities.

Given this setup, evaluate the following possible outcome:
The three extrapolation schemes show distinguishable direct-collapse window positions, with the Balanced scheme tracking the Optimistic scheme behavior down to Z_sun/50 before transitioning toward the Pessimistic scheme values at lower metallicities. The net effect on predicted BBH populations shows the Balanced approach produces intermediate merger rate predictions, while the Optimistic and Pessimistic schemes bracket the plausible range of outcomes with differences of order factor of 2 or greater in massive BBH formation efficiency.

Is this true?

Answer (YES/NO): NO